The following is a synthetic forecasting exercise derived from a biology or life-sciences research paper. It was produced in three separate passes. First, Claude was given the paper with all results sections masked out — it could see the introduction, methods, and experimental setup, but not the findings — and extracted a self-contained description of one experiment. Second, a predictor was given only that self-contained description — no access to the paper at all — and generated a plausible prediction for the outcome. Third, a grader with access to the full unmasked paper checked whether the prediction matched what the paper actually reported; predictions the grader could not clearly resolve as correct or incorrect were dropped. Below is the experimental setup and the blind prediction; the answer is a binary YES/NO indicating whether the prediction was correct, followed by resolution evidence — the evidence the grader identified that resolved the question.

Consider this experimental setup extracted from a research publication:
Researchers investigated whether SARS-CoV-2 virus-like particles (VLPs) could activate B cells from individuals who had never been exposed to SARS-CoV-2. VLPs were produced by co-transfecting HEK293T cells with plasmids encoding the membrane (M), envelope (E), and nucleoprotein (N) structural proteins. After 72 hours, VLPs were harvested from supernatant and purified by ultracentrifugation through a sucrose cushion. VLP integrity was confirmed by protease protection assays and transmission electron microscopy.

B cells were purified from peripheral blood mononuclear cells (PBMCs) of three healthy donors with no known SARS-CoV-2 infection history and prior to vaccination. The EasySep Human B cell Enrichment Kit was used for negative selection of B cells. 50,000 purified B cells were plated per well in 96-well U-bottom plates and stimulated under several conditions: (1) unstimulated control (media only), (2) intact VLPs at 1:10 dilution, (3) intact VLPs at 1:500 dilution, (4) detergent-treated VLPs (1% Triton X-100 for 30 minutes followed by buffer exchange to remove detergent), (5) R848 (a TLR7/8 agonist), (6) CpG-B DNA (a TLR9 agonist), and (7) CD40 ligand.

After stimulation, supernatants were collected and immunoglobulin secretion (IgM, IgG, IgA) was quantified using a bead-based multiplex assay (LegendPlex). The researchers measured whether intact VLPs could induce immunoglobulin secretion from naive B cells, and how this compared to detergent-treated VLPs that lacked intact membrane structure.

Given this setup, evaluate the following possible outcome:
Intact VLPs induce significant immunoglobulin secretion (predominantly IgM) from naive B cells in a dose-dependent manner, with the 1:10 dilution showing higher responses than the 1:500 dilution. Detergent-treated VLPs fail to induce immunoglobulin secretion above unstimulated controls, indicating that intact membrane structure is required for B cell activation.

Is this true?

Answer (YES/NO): NO